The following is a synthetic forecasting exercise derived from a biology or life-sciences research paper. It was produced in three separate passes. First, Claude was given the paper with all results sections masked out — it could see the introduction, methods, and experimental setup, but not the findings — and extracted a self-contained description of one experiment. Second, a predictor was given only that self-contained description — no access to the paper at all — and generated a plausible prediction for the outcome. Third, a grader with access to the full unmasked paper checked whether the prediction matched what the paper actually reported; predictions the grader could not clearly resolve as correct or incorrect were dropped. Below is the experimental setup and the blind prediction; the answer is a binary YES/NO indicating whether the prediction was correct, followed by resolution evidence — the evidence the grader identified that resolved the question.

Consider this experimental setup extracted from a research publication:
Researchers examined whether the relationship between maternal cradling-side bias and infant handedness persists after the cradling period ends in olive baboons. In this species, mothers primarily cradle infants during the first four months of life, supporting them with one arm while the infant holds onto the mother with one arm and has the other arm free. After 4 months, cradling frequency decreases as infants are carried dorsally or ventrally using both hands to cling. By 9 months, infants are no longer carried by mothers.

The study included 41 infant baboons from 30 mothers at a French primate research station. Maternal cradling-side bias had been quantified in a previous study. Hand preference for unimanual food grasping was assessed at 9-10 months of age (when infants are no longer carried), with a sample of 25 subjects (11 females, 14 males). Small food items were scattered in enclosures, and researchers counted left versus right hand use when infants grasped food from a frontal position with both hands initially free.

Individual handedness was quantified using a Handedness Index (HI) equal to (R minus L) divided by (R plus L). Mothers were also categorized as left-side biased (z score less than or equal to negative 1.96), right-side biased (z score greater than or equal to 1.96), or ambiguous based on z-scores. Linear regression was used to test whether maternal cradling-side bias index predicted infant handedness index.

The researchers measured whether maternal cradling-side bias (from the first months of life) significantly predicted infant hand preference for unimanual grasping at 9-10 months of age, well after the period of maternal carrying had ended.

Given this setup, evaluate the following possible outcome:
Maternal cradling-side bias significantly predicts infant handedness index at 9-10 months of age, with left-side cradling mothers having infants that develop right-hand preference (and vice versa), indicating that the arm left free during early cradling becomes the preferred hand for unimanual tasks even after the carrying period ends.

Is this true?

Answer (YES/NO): NO